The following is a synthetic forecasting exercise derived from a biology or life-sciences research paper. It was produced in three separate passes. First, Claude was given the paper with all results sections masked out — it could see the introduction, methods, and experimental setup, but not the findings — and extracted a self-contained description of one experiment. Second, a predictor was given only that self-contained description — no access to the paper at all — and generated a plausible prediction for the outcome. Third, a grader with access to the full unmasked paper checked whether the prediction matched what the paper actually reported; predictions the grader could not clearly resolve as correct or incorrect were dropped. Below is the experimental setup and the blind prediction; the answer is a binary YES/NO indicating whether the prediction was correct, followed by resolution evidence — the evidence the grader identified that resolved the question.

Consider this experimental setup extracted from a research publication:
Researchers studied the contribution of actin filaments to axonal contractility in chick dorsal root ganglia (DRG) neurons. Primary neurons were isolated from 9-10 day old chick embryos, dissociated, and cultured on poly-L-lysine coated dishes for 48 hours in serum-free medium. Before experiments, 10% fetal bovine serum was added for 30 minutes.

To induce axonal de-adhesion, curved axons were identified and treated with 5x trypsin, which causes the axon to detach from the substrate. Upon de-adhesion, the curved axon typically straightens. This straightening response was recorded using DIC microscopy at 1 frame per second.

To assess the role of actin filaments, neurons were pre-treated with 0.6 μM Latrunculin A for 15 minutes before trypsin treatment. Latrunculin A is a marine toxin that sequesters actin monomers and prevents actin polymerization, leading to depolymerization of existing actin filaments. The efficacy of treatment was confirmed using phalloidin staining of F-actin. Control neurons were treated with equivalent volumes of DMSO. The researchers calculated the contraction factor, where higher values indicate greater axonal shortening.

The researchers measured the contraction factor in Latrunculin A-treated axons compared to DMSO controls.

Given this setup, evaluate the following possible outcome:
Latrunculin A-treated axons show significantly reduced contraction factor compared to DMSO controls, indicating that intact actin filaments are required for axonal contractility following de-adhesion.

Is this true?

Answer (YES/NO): YES